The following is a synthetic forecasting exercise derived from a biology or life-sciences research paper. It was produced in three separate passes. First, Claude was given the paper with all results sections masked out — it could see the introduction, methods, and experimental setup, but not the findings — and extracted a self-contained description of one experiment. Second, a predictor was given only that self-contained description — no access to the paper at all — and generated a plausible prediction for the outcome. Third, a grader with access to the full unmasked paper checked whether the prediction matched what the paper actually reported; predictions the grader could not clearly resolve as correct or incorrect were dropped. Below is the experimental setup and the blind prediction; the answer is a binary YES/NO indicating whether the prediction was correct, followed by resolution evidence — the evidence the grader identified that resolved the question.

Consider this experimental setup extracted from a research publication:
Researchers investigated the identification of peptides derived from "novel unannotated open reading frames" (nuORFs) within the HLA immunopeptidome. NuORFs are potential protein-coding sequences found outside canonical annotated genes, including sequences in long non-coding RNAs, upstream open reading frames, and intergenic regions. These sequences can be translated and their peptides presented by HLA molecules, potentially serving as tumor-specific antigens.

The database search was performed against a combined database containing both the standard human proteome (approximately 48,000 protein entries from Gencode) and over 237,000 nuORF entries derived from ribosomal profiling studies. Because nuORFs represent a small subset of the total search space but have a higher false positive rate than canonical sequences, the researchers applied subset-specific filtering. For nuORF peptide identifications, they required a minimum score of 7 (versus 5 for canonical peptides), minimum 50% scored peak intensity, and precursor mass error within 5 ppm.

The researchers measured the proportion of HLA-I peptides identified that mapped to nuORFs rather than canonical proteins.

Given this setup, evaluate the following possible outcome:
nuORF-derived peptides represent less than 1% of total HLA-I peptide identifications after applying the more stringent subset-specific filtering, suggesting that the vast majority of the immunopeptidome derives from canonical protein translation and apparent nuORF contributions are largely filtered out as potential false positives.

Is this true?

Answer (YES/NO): NO